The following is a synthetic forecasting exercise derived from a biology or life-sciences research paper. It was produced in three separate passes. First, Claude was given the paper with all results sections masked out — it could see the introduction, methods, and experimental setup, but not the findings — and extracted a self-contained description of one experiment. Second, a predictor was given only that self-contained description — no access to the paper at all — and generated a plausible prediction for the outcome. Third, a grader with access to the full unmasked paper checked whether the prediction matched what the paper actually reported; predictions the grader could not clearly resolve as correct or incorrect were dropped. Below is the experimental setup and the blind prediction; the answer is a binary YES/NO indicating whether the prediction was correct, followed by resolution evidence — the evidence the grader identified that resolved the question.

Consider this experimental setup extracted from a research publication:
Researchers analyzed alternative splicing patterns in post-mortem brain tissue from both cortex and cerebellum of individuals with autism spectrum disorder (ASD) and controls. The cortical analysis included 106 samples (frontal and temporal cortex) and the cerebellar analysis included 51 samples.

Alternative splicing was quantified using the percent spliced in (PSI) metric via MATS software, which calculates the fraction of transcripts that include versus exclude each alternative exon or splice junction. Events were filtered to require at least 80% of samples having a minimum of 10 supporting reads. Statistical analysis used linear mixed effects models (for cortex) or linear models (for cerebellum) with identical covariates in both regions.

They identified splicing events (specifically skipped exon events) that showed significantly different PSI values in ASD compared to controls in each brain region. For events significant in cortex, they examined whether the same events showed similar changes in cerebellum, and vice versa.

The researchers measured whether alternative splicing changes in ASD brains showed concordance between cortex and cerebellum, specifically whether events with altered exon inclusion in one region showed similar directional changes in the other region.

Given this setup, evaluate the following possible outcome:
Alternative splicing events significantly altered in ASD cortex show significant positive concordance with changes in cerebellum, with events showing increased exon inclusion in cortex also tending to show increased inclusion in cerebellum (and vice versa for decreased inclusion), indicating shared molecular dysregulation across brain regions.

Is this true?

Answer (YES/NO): NO